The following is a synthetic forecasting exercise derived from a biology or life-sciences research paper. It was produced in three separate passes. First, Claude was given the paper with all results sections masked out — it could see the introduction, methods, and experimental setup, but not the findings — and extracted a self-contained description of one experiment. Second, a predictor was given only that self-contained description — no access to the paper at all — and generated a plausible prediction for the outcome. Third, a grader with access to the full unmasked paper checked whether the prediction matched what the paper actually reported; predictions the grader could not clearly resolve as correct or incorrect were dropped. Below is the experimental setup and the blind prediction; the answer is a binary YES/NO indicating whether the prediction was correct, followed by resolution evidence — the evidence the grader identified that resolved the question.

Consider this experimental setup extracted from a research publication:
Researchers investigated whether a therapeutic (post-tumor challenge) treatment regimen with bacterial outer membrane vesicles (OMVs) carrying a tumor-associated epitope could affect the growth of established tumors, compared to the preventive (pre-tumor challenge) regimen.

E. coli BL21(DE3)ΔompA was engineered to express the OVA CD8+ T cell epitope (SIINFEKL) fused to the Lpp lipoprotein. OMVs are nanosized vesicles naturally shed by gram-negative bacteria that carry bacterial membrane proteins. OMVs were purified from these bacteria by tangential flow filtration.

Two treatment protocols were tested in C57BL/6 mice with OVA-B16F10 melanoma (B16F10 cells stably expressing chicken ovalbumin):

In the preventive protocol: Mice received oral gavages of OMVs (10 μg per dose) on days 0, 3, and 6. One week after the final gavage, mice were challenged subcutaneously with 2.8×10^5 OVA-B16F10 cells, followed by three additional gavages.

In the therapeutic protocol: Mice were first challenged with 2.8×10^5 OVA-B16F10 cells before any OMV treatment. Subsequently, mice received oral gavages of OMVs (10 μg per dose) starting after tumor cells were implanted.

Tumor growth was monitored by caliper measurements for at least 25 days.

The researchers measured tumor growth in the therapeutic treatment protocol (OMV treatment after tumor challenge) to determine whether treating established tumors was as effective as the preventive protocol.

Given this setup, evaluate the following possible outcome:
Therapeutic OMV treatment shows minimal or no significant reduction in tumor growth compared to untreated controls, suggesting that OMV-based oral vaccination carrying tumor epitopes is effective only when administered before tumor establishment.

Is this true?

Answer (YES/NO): NO